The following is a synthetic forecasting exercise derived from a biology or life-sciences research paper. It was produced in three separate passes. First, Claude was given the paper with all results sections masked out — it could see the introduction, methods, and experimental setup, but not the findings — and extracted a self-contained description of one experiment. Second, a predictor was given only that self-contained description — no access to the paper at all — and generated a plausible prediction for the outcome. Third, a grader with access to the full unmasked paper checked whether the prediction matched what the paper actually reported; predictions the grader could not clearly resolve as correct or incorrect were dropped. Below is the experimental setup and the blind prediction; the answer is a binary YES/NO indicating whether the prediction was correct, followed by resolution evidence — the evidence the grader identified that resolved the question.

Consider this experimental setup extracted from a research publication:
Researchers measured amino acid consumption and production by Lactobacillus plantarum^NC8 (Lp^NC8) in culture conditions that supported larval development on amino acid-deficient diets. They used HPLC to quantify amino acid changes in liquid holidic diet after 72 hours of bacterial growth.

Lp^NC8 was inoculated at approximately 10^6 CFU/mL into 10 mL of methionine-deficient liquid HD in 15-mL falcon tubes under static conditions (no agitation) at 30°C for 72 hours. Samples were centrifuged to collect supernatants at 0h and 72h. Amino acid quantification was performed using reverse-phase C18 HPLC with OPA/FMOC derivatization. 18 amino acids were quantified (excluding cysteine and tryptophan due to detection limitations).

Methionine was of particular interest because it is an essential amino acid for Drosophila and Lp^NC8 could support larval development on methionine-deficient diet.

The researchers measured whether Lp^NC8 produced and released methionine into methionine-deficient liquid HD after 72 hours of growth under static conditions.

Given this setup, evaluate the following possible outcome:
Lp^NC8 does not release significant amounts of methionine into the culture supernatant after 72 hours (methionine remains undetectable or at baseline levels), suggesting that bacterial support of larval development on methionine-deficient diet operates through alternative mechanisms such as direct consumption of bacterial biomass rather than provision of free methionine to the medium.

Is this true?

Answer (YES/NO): YES